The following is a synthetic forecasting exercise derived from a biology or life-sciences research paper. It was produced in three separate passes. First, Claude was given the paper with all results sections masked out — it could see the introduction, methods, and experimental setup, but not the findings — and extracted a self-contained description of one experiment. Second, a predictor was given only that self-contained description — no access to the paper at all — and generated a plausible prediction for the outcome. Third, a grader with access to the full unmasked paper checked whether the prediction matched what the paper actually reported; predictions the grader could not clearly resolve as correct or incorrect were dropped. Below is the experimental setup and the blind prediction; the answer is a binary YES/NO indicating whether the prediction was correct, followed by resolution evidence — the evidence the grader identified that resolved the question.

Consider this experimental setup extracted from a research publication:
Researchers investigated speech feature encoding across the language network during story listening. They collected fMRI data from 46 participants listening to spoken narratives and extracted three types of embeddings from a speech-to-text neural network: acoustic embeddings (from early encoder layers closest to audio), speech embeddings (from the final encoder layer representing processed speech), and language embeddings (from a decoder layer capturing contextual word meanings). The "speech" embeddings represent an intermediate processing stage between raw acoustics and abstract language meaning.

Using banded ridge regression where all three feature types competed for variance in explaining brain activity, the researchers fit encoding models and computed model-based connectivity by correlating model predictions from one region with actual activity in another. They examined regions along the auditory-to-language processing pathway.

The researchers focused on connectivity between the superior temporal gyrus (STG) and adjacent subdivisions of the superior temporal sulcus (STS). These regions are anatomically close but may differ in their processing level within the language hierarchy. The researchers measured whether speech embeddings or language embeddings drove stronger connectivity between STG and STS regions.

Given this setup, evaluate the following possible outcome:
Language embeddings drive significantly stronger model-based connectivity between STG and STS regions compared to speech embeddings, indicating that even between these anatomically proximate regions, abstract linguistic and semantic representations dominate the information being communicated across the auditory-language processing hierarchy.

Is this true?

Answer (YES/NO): YES